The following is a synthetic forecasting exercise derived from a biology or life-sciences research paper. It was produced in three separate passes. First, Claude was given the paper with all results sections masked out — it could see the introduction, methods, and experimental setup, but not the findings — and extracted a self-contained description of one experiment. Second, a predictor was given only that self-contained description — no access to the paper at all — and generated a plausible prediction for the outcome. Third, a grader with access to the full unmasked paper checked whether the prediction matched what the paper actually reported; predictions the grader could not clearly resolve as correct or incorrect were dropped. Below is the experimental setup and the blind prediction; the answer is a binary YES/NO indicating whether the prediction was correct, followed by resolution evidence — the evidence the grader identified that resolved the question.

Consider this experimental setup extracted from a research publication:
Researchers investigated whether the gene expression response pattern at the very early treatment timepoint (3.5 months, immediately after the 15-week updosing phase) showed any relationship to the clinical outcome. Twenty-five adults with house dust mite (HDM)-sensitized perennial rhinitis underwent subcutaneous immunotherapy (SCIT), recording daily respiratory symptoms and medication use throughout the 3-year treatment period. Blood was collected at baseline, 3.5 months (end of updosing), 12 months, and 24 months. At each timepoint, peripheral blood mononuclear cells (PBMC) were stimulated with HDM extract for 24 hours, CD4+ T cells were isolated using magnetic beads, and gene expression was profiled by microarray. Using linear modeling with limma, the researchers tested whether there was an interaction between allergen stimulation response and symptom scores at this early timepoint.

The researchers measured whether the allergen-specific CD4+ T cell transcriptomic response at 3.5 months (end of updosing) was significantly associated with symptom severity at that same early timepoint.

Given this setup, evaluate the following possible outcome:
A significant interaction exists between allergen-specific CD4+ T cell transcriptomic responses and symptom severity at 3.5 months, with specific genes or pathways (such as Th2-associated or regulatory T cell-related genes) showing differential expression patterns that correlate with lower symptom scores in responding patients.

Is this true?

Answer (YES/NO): NO